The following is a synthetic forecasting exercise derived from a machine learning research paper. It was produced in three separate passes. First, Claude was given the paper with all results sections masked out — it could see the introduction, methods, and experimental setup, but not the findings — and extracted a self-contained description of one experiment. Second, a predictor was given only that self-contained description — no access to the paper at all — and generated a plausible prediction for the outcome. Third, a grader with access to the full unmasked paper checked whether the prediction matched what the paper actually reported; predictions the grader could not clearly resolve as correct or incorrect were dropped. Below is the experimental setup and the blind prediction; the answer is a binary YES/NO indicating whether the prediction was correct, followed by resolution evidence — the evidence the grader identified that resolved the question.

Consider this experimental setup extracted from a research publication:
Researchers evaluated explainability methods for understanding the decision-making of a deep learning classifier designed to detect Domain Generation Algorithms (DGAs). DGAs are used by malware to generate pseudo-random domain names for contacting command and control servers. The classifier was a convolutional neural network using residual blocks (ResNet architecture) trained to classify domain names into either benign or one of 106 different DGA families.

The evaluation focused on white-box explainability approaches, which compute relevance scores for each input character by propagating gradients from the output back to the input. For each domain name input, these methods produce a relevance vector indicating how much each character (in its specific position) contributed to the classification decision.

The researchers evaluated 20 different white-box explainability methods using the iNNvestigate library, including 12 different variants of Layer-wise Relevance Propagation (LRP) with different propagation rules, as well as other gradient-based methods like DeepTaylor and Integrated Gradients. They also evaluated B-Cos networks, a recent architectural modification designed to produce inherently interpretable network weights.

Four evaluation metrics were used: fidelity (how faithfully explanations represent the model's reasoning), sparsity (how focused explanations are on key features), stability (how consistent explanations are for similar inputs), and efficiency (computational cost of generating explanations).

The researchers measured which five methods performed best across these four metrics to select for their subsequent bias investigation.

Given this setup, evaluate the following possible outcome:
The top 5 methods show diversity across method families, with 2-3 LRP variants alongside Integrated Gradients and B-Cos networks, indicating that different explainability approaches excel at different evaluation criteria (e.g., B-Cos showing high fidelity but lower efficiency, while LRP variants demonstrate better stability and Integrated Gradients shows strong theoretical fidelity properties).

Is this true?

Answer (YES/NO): NO